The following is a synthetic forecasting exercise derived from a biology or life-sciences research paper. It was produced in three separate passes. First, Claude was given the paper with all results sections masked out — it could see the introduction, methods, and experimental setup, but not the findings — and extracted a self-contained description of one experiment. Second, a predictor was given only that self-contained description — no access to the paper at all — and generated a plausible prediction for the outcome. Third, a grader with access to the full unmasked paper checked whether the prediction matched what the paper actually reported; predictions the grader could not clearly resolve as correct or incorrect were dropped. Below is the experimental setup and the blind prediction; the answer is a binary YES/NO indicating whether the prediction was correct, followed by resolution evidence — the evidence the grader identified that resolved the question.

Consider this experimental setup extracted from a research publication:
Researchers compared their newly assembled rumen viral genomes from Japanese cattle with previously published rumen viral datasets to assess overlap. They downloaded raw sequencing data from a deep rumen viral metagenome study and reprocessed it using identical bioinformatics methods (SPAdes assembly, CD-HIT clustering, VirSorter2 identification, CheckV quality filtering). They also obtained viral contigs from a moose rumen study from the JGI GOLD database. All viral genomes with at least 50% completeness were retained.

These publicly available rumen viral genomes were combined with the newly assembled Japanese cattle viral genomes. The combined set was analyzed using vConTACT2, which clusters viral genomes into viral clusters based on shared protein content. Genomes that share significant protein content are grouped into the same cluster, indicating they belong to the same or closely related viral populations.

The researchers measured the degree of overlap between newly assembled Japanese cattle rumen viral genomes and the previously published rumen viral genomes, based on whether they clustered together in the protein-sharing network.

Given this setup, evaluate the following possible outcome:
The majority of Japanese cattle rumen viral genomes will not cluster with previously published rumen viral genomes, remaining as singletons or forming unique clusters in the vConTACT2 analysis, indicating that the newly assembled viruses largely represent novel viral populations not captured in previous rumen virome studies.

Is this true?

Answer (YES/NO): YES